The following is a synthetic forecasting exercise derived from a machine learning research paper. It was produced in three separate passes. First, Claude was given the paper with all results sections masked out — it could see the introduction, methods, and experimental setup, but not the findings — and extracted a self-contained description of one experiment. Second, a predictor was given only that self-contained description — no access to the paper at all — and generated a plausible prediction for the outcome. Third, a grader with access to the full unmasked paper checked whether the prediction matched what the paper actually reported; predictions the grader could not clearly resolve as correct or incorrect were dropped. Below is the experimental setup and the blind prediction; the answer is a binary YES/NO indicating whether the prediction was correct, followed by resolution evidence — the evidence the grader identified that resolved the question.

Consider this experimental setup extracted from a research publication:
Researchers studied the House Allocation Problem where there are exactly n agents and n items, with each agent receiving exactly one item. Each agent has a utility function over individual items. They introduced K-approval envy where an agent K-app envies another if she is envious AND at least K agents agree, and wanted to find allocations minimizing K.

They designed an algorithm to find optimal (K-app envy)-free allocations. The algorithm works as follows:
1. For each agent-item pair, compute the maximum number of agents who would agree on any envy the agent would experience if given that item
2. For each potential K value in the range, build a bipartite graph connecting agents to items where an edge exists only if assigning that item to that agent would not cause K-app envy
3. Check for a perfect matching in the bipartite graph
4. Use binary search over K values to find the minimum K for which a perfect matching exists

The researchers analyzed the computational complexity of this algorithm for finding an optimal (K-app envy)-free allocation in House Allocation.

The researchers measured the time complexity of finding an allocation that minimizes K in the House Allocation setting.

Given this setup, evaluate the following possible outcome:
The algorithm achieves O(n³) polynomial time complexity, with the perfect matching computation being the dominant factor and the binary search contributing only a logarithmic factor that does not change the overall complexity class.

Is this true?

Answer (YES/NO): NO